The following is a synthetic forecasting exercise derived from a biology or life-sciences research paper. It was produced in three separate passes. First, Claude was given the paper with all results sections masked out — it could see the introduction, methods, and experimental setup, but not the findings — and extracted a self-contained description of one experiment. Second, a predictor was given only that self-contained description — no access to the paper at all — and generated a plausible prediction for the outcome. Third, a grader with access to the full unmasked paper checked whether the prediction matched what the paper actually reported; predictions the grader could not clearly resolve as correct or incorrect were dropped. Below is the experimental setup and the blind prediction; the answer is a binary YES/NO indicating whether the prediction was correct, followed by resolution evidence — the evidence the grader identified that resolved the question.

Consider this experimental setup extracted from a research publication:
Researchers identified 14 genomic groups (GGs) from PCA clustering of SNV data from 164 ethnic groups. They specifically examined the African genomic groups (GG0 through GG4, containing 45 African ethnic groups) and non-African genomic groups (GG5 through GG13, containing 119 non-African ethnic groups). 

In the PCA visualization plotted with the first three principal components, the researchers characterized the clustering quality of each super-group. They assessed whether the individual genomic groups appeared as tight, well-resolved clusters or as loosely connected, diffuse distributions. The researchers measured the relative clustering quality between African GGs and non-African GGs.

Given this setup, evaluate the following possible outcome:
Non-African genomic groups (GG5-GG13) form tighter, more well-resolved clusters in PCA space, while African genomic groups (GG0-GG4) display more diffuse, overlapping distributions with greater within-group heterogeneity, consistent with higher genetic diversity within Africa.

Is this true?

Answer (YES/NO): YES